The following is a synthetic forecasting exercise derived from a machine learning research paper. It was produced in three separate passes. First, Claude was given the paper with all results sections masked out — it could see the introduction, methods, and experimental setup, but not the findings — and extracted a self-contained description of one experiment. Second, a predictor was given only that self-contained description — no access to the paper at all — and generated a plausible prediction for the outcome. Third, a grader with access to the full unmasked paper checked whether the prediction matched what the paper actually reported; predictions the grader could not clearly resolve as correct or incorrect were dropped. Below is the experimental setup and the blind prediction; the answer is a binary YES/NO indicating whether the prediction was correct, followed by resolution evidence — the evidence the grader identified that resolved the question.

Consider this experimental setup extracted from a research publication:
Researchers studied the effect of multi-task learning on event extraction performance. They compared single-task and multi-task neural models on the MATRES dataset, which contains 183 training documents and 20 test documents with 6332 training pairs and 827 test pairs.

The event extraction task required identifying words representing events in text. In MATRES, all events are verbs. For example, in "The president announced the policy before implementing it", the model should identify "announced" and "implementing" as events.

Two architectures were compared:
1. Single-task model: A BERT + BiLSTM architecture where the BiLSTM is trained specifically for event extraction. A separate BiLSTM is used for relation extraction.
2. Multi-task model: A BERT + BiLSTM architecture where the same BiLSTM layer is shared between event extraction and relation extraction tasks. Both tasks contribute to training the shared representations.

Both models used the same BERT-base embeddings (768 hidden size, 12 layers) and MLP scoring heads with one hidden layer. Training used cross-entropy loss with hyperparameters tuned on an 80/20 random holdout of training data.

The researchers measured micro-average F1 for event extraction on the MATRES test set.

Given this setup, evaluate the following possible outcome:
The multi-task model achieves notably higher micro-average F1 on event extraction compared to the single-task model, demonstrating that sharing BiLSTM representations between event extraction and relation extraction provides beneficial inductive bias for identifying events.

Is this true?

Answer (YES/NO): NO